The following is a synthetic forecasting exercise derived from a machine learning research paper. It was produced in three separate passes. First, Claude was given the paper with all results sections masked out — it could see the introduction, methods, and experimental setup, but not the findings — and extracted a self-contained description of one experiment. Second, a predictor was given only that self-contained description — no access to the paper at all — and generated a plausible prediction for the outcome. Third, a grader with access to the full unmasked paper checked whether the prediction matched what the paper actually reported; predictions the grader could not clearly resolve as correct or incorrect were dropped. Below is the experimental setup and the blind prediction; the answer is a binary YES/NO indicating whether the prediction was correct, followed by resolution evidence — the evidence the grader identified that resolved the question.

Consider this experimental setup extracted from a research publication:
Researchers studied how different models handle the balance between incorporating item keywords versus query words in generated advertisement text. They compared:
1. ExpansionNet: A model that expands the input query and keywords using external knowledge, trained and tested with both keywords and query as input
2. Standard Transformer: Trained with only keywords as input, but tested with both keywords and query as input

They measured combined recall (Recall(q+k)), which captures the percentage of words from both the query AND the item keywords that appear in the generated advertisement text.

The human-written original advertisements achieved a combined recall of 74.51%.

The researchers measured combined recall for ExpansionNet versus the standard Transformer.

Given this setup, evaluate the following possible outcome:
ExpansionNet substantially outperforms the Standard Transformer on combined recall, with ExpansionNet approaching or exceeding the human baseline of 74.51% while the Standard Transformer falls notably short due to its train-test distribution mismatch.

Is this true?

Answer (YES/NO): NO